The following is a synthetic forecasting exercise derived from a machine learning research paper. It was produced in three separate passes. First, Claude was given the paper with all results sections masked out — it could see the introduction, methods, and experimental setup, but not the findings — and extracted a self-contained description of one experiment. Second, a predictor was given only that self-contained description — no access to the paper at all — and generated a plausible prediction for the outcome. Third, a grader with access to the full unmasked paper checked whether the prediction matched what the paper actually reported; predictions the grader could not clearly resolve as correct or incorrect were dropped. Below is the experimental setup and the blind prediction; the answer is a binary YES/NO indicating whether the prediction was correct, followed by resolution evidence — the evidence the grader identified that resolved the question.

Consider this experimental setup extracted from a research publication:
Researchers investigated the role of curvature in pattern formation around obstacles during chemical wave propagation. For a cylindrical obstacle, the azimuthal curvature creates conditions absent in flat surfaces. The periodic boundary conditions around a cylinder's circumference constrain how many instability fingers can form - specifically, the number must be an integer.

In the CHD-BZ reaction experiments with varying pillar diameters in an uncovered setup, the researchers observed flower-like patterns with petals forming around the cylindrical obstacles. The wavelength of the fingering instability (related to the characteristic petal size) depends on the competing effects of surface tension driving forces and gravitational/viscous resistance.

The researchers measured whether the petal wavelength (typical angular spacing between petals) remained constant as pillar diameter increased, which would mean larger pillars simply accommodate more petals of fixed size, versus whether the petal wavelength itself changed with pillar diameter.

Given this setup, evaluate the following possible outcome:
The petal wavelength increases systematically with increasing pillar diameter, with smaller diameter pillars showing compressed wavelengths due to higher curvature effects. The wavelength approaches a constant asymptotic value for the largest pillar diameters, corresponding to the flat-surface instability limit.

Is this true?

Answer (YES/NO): NO